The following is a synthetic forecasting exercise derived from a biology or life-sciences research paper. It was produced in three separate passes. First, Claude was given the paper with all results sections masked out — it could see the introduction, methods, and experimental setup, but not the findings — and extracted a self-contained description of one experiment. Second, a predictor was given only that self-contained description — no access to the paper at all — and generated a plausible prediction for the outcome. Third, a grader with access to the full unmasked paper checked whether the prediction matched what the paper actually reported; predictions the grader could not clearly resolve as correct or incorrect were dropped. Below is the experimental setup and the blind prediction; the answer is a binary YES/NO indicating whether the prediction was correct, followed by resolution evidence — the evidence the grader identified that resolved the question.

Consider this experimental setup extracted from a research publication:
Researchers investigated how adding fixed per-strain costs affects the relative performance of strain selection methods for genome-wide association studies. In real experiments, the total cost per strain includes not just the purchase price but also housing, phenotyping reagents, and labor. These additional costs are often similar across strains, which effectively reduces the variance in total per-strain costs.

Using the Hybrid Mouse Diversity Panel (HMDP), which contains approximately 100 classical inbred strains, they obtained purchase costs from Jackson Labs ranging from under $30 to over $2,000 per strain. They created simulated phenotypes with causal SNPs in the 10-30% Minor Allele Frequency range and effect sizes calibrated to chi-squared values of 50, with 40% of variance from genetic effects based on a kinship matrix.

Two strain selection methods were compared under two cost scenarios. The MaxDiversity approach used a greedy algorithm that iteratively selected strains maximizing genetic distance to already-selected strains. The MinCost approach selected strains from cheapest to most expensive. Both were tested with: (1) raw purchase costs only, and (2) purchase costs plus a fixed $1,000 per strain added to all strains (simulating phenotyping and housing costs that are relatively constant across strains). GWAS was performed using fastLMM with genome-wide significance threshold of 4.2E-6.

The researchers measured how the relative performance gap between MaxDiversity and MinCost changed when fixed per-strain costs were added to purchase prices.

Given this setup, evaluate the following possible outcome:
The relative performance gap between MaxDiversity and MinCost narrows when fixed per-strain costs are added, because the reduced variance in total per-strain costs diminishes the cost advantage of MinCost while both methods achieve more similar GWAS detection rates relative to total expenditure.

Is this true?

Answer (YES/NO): NO